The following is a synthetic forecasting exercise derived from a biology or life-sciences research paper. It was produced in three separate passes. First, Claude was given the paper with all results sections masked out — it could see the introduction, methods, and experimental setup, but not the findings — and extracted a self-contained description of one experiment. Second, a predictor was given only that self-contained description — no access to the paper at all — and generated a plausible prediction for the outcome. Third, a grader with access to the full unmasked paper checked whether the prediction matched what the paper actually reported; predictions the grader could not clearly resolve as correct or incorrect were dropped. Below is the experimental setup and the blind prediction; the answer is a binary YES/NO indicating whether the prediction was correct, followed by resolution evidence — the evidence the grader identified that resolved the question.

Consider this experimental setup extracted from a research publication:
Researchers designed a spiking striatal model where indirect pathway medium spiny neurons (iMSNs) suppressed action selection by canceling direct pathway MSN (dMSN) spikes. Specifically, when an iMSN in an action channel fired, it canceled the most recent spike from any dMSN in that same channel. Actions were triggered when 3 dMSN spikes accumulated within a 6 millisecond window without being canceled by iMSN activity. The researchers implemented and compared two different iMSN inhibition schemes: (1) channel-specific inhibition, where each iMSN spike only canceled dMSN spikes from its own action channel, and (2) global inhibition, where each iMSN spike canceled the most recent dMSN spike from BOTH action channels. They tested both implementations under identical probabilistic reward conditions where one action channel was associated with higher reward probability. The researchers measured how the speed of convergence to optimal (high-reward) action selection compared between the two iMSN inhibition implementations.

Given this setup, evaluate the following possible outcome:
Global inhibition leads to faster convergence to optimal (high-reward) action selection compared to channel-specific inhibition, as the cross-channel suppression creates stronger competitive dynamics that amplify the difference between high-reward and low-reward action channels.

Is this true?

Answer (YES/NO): NO